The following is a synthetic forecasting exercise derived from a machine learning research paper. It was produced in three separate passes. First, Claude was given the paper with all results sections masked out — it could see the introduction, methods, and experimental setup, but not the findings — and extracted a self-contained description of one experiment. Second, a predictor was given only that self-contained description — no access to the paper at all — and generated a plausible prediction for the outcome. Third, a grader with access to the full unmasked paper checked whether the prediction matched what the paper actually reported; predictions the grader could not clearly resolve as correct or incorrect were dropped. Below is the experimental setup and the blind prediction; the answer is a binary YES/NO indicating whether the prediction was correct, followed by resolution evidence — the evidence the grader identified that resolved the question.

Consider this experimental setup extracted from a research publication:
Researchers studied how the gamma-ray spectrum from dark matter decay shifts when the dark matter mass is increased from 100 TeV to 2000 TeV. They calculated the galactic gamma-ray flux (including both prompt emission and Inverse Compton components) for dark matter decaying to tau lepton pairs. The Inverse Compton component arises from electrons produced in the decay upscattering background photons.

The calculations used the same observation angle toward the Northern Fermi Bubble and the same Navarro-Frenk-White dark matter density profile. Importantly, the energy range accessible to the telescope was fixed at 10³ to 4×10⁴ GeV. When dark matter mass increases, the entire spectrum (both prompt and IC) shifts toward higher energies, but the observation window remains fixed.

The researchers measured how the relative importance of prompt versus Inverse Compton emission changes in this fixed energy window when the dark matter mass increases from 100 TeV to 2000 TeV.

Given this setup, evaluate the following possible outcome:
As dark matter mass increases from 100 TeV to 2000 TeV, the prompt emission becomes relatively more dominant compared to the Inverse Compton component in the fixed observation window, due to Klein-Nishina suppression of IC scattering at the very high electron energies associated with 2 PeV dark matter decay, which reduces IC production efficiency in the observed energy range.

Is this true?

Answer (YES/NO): NO